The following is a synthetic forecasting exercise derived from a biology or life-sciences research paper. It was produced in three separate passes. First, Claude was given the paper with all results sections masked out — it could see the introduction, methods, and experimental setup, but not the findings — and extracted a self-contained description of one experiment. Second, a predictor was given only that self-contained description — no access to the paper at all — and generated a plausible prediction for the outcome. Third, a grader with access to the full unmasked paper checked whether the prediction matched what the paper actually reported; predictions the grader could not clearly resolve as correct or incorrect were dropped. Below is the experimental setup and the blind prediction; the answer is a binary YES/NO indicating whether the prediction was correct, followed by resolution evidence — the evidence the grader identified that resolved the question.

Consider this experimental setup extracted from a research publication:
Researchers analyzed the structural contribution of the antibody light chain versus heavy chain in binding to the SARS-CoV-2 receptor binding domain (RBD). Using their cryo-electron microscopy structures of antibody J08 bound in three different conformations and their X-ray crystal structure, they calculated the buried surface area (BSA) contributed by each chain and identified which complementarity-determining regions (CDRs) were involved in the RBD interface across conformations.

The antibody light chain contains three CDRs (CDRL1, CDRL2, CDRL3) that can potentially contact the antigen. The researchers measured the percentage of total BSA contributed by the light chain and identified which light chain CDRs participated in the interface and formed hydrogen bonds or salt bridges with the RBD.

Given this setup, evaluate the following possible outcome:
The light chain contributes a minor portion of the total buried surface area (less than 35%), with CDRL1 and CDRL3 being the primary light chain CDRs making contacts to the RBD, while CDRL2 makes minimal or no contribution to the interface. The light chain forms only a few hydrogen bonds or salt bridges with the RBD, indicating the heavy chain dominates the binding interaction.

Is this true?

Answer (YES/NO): YES